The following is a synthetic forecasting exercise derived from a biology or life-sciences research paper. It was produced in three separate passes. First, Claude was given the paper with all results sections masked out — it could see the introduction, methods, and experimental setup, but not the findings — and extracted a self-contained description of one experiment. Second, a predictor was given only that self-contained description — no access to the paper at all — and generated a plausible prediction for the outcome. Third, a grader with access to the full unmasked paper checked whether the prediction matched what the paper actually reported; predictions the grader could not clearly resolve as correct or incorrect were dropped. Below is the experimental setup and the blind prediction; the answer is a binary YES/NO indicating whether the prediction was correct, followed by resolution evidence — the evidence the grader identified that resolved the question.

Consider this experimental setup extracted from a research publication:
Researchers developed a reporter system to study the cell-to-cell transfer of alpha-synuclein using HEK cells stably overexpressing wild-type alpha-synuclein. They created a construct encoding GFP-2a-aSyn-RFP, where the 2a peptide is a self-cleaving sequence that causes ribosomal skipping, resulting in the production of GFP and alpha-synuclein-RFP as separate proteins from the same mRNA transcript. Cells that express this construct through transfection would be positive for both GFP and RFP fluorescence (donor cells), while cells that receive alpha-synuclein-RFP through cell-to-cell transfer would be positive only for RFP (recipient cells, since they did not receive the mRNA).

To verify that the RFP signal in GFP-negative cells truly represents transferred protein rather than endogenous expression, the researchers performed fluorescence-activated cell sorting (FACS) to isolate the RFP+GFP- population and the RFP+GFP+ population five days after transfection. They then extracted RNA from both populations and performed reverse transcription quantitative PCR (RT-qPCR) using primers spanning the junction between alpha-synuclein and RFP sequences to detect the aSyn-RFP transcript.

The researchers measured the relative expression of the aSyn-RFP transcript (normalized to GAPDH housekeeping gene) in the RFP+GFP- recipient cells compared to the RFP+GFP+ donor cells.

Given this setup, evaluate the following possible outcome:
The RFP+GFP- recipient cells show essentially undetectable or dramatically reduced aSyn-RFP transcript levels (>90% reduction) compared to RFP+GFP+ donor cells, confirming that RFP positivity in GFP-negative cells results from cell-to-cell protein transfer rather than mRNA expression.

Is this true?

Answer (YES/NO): YES